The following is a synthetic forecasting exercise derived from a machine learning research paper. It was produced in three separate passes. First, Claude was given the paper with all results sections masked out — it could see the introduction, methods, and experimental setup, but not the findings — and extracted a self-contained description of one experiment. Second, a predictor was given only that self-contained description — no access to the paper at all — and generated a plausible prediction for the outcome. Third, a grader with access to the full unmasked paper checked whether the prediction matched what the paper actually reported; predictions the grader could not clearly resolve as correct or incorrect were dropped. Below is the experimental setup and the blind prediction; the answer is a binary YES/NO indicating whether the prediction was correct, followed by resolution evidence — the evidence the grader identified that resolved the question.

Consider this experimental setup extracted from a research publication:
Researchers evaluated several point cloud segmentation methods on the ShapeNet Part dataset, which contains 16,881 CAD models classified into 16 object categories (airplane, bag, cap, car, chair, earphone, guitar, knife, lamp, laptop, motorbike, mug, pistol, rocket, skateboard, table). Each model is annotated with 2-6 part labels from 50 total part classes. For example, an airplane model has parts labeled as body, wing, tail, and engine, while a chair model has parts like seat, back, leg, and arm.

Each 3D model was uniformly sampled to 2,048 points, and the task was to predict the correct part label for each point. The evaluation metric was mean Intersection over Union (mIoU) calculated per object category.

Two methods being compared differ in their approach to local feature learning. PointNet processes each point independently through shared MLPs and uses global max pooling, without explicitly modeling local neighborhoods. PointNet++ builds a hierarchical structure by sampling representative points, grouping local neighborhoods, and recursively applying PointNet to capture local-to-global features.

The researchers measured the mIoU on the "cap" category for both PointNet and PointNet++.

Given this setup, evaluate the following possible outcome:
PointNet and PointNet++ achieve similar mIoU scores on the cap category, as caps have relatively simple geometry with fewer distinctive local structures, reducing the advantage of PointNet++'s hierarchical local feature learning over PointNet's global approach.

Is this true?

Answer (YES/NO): NO